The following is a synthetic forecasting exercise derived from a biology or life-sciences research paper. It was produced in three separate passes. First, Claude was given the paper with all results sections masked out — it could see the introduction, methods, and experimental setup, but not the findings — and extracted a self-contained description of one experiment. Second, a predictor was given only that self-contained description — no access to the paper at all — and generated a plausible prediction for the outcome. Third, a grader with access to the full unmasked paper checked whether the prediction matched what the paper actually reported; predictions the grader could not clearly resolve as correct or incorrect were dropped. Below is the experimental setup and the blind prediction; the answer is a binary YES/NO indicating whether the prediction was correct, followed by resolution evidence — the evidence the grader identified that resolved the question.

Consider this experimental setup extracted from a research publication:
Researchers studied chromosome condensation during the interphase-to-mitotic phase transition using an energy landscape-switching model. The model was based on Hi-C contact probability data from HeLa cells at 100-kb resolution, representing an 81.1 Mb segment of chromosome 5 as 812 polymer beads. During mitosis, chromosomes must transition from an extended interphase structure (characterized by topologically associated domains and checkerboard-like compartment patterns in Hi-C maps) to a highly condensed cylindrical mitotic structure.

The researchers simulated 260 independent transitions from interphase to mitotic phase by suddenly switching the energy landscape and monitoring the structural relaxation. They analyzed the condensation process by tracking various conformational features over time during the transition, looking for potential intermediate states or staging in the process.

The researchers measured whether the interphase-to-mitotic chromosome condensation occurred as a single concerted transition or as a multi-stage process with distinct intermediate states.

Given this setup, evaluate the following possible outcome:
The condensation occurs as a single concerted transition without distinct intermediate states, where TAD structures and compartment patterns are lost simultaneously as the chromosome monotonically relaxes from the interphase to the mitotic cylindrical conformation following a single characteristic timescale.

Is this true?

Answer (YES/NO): NO